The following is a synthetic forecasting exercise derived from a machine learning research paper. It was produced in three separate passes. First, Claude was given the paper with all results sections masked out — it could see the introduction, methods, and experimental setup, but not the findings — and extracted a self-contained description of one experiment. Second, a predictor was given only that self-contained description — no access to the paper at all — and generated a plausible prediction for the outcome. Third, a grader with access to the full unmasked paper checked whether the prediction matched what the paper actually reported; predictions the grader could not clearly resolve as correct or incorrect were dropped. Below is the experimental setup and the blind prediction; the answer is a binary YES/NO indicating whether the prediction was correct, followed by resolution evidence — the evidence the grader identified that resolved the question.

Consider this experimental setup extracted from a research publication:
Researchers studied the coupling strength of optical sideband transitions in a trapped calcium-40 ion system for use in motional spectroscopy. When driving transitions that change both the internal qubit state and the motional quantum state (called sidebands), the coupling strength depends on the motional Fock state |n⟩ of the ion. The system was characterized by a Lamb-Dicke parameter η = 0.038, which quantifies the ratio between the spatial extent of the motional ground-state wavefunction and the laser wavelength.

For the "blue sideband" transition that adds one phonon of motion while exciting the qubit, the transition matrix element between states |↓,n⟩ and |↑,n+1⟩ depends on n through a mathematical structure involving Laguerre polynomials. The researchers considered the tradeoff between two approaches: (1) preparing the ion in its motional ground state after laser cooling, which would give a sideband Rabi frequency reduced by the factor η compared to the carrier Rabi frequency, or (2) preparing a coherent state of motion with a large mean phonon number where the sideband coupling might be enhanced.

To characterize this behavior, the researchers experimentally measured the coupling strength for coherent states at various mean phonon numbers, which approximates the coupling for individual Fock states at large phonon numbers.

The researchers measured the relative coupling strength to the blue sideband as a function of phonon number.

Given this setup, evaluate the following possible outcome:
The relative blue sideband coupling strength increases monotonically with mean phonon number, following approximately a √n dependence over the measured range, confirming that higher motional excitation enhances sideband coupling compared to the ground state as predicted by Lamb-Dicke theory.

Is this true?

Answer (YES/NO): NO